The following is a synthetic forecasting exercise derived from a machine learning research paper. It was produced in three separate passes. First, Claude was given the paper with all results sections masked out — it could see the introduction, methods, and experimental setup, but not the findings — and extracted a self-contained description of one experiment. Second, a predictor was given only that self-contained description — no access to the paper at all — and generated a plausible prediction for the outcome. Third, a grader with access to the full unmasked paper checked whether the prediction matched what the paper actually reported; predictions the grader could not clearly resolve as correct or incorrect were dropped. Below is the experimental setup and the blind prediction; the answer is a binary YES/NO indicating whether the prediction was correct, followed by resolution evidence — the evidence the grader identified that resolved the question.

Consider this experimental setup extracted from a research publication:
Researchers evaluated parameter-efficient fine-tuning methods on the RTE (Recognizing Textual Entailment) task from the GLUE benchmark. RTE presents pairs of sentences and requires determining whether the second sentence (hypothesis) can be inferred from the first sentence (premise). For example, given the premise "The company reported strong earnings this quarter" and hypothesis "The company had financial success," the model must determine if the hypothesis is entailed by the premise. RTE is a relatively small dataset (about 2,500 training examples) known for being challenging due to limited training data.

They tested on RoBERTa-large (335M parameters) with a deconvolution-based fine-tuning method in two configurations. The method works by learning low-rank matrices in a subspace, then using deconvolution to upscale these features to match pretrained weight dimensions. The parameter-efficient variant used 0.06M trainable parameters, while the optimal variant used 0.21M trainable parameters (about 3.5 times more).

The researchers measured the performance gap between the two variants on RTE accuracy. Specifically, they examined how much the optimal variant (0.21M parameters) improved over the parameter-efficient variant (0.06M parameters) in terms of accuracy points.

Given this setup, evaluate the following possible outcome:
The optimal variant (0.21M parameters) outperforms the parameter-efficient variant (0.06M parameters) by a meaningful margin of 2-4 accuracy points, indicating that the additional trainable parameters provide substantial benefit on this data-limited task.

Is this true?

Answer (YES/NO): YES